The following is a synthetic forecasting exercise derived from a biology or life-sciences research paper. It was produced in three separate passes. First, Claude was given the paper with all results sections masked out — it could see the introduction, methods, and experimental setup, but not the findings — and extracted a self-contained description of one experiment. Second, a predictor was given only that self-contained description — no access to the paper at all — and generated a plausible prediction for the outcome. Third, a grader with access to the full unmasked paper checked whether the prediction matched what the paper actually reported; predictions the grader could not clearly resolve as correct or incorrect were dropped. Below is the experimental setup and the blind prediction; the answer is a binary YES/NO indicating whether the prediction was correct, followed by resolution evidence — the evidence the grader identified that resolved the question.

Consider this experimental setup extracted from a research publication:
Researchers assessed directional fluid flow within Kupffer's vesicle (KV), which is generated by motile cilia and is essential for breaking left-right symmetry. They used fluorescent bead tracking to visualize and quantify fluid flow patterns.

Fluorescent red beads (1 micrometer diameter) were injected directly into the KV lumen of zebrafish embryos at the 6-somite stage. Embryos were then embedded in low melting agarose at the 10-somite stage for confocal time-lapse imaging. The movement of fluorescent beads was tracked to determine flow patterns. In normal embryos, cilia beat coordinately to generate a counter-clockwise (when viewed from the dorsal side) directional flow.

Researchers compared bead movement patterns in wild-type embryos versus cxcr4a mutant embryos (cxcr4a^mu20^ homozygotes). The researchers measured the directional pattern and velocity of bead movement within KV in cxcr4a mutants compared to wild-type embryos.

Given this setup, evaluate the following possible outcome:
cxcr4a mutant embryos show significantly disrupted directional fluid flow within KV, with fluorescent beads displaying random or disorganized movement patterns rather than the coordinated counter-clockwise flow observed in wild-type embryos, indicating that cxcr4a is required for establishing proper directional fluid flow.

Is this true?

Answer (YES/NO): YES